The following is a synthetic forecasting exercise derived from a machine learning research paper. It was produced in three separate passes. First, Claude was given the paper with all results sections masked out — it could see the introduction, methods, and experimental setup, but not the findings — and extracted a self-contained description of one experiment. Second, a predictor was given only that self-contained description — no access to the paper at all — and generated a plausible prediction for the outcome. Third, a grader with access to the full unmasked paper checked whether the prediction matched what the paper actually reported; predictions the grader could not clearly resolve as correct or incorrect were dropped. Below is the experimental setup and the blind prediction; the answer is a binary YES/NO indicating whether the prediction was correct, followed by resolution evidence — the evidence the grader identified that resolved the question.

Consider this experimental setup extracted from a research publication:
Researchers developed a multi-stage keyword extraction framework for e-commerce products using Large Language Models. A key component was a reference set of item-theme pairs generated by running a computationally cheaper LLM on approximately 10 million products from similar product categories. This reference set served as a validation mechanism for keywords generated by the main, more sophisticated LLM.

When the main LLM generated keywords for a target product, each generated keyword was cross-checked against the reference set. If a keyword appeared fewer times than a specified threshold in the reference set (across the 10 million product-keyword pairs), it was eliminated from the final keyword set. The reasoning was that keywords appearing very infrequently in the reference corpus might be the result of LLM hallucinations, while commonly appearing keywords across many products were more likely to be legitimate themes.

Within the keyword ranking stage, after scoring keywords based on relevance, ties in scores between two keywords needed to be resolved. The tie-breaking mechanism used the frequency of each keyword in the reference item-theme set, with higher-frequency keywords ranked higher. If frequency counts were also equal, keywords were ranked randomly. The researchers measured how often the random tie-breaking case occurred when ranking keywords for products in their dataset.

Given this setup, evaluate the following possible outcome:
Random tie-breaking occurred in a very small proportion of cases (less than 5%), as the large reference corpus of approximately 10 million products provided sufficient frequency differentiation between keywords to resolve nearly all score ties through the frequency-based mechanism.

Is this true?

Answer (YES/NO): YES